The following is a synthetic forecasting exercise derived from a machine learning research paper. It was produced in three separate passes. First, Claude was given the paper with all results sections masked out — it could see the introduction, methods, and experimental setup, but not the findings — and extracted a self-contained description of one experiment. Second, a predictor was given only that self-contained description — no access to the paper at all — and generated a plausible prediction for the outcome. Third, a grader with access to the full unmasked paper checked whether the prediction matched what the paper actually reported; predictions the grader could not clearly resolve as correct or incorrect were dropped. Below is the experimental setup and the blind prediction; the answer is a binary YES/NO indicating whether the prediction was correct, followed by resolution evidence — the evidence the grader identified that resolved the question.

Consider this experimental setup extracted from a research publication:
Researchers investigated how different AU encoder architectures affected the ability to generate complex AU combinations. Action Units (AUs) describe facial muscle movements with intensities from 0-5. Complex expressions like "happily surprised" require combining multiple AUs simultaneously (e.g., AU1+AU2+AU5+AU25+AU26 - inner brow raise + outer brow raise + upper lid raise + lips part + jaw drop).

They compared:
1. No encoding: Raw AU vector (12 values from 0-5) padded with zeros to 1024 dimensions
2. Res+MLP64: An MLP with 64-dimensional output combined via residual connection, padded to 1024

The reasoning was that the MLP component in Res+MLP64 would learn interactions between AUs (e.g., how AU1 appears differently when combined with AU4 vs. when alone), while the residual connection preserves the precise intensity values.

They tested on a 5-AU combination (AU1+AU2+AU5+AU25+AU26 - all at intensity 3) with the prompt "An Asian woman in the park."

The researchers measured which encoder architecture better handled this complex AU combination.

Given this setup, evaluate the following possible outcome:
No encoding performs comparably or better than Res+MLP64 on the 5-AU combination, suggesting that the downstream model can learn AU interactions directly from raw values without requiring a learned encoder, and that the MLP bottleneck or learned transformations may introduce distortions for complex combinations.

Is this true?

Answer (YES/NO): NO